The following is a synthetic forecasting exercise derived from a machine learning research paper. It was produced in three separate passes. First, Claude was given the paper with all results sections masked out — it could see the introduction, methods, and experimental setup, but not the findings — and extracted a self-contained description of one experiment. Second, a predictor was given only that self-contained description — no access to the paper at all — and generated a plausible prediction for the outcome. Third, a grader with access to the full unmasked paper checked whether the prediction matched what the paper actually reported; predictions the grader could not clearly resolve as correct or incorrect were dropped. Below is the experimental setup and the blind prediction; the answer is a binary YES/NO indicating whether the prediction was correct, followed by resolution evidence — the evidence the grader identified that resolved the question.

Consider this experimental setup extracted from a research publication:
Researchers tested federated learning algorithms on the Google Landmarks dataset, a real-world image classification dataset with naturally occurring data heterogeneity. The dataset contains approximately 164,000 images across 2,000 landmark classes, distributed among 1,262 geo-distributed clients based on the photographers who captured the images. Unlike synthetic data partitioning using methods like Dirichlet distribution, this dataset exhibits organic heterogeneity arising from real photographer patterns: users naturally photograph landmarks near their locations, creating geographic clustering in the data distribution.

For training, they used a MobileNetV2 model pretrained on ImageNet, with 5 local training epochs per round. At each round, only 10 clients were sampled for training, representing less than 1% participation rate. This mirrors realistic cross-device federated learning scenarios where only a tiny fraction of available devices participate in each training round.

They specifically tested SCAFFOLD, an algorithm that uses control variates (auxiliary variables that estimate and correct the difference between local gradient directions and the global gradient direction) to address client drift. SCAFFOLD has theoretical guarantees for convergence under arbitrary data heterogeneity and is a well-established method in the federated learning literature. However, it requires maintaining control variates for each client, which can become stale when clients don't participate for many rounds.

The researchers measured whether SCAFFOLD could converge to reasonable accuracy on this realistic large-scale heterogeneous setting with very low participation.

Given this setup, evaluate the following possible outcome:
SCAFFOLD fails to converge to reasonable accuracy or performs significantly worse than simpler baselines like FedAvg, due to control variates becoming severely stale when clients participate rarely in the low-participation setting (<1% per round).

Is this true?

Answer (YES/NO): YES